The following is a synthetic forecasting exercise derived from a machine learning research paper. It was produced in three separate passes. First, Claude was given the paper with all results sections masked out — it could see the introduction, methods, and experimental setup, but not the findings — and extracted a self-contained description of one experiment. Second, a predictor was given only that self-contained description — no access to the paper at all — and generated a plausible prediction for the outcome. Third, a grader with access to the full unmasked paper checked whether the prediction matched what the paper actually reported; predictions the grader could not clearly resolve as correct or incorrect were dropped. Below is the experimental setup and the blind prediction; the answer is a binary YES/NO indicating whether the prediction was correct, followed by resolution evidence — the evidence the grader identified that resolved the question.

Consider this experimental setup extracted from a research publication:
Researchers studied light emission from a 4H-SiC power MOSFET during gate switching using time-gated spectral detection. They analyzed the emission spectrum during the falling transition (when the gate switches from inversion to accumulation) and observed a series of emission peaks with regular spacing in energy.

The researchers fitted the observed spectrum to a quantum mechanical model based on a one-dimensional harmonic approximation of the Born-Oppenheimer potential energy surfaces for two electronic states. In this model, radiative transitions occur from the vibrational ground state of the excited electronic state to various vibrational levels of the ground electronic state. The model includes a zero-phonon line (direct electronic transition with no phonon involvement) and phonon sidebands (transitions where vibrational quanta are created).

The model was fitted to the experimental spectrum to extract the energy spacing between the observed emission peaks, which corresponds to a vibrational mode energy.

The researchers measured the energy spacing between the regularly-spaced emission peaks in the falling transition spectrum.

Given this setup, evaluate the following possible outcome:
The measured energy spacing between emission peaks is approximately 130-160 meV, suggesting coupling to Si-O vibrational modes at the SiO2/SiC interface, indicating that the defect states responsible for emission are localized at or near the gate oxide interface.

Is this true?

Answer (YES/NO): NO